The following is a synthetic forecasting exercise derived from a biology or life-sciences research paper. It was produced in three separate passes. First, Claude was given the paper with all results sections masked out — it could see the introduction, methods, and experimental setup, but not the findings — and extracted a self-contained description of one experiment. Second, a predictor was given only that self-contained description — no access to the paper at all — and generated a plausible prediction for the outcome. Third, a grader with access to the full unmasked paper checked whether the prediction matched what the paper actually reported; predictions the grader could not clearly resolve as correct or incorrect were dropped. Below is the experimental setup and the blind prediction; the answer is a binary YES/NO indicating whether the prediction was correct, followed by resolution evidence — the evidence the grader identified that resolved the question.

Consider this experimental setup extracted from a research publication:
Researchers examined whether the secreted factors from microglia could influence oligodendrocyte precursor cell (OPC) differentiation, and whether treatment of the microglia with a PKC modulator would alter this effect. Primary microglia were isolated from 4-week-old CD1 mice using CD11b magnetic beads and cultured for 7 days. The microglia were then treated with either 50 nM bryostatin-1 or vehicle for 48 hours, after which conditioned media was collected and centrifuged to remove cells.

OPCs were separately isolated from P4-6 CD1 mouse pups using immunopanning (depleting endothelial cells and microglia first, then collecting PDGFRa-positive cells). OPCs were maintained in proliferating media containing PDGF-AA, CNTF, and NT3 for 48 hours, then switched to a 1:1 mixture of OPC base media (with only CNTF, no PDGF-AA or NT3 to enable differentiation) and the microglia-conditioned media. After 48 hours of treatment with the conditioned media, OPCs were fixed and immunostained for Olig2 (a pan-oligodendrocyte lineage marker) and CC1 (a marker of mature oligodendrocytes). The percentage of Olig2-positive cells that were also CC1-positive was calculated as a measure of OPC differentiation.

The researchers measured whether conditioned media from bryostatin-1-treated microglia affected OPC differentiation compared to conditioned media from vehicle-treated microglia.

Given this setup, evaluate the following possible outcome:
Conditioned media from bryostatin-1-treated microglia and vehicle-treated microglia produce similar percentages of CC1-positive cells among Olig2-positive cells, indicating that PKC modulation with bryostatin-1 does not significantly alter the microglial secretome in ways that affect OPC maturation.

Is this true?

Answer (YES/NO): NO